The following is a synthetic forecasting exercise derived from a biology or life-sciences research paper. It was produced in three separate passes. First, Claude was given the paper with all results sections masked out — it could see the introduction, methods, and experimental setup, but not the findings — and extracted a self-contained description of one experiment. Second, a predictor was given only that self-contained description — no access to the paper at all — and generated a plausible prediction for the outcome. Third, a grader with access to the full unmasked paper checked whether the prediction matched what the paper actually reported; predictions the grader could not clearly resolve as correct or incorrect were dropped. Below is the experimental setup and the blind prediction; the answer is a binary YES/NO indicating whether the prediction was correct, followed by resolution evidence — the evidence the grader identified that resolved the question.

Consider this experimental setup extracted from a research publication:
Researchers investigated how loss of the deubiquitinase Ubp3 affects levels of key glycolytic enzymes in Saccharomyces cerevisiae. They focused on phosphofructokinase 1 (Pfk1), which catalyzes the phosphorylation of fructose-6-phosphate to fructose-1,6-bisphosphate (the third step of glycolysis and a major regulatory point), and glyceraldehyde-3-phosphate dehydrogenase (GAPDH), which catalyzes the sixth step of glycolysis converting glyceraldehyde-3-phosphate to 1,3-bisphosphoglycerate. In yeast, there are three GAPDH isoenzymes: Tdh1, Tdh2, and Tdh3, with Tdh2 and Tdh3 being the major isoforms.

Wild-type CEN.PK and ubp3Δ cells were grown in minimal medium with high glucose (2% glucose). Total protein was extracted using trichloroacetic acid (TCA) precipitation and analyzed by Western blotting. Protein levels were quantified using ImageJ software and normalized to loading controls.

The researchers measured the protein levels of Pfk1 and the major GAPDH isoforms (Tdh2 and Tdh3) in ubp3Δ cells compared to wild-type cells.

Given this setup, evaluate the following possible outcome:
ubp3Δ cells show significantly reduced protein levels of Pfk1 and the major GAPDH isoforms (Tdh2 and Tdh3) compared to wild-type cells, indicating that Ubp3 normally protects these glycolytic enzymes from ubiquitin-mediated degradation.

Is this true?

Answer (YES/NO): NO